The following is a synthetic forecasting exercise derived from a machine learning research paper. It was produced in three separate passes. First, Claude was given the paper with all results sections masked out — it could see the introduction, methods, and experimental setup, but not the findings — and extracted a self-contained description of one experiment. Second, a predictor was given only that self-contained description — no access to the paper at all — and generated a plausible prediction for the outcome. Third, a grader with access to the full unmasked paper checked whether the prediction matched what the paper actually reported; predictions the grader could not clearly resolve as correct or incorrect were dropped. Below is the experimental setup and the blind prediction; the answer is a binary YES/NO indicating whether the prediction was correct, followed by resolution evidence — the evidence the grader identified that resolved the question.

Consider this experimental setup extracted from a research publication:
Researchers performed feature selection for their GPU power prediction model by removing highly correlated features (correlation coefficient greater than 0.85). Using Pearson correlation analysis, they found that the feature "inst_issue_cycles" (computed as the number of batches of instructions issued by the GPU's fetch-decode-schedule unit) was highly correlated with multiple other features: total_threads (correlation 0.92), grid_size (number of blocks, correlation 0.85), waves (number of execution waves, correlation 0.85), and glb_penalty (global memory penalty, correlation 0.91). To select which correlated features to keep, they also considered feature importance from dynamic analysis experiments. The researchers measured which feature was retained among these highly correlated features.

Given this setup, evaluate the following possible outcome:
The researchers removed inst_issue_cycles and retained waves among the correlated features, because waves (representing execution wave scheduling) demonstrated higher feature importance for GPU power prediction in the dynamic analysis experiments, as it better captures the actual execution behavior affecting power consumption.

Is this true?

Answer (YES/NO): NO